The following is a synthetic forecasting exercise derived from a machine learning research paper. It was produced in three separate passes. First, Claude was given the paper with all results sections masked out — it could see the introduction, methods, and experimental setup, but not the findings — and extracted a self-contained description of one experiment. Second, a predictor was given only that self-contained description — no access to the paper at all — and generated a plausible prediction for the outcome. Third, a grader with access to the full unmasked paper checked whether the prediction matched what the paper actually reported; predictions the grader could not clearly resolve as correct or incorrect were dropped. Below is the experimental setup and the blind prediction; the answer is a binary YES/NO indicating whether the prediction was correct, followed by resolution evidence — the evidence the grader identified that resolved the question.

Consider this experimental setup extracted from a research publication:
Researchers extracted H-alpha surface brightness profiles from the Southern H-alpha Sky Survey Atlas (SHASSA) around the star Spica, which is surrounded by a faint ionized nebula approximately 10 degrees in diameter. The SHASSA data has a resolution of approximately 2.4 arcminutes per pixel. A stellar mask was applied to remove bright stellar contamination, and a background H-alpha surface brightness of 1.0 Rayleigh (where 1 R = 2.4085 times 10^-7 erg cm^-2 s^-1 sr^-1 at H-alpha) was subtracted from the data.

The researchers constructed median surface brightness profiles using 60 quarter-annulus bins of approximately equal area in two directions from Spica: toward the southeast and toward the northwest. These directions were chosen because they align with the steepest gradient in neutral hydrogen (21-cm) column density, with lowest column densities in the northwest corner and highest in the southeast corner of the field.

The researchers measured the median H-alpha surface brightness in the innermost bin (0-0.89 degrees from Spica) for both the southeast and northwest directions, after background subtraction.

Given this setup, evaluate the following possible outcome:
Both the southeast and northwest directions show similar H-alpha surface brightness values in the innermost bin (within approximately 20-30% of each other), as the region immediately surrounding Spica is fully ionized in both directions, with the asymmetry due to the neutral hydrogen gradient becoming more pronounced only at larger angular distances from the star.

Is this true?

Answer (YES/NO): YES